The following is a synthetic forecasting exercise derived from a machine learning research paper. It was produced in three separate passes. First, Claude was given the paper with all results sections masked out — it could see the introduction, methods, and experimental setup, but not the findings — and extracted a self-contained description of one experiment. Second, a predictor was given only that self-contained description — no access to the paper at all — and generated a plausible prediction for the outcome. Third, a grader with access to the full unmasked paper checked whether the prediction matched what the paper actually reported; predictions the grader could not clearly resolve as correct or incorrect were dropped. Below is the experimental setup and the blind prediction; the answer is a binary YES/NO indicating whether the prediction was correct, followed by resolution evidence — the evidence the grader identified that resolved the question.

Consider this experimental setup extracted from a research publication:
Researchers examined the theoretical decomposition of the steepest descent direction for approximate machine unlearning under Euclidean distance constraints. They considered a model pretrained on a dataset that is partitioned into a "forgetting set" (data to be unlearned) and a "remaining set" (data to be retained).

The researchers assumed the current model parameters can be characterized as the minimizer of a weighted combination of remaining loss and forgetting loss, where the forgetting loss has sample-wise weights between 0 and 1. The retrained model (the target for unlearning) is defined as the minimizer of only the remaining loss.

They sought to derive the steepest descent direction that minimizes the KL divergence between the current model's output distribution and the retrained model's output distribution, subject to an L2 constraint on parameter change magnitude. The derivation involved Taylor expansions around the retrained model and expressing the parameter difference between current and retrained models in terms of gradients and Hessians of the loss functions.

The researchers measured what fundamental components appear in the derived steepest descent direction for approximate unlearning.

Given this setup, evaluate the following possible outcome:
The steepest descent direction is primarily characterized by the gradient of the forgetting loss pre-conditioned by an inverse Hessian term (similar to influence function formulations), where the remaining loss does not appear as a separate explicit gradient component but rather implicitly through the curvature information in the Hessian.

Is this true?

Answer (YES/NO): NO